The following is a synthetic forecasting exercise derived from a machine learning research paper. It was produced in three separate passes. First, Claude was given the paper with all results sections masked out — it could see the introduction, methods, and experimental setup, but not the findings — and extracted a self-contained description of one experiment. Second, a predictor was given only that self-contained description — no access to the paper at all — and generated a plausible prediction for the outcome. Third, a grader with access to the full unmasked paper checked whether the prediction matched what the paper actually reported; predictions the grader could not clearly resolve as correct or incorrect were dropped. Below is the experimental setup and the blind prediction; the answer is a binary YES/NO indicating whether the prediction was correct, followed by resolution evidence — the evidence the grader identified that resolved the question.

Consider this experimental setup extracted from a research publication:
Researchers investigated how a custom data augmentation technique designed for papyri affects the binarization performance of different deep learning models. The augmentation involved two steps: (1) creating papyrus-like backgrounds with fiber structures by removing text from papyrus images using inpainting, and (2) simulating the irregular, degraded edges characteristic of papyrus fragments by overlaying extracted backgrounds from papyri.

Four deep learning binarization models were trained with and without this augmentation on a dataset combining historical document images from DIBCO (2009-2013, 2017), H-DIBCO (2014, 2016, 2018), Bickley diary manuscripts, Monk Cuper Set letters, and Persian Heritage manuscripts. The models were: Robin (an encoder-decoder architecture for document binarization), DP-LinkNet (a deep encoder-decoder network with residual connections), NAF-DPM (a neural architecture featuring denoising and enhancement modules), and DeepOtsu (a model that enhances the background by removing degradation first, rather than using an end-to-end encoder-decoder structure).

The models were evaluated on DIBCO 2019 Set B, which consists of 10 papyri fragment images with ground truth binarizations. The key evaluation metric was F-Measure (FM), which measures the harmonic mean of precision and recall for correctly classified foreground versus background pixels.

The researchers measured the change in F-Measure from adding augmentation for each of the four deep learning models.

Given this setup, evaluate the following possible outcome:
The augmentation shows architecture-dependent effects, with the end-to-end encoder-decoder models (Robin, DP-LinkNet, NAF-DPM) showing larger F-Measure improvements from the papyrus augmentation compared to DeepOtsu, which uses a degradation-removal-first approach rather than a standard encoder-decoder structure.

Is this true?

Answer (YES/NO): YES